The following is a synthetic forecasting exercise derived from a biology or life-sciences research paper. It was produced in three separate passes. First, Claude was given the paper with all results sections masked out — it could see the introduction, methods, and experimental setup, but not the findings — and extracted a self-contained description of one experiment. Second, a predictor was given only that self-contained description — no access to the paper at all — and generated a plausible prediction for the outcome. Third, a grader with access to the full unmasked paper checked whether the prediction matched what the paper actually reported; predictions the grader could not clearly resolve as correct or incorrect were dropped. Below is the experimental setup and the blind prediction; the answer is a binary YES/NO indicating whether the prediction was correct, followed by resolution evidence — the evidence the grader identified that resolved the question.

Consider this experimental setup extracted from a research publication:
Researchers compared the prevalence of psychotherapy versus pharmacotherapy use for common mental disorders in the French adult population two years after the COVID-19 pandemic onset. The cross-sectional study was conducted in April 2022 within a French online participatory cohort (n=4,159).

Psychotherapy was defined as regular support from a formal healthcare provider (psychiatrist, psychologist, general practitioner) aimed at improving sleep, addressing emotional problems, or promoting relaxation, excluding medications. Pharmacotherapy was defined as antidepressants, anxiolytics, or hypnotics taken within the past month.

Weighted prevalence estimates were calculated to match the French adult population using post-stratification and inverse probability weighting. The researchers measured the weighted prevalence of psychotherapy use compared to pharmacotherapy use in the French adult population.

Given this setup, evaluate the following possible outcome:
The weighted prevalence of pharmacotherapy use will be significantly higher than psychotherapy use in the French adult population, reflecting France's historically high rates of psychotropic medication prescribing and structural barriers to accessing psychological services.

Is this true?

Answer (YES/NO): NO